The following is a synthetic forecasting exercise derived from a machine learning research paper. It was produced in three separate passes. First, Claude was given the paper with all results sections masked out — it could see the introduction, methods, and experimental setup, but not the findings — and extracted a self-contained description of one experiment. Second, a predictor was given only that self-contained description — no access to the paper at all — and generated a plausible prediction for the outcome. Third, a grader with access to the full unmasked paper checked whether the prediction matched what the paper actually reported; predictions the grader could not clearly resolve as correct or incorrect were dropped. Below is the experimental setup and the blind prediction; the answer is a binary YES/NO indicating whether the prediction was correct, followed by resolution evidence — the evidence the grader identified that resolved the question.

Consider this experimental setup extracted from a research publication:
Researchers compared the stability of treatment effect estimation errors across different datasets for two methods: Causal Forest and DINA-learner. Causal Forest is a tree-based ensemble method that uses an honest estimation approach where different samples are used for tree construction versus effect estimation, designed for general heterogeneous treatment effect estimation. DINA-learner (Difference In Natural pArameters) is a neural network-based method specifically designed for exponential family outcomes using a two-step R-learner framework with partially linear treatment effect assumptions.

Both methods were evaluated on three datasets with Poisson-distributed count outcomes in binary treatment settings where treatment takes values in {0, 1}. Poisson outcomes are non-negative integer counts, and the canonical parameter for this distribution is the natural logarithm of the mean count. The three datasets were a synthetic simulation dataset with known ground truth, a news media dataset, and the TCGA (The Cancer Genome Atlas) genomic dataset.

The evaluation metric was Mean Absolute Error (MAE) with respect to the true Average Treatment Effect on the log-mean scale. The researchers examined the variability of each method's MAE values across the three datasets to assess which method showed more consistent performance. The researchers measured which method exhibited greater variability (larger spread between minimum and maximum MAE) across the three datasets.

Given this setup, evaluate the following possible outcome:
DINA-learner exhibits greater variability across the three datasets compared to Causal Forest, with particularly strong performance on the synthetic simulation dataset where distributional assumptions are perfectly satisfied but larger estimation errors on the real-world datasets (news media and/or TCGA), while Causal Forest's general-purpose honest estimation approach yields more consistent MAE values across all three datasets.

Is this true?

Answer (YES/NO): NO